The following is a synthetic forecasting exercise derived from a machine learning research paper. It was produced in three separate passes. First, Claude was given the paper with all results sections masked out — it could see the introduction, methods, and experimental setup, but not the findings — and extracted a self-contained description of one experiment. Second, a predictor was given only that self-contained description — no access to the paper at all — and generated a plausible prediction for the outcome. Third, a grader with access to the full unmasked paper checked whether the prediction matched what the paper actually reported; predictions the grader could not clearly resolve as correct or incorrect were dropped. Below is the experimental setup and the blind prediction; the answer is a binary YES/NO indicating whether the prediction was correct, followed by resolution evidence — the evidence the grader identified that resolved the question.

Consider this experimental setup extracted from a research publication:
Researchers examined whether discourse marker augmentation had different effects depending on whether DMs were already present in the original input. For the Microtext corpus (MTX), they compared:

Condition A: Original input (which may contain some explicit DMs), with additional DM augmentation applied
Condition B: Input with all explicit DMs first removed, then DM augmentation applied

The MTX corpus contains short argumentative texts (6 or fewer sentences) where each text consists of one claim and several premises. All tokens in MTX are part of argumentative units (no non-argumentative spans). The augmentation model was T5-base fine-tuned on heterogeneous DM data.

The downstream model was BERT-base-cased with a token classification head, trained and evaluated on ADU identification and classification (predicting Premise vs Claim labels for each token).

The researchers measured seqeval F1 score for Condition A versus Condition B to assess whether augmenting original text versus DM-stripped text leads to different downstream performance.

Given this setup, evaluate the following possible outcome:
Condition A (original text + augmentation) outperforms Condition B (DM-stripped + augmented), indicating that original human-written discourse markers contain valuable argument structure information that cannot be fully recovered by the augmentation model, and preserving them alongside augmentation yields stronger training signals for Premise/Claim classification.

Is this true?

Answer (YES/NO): YES